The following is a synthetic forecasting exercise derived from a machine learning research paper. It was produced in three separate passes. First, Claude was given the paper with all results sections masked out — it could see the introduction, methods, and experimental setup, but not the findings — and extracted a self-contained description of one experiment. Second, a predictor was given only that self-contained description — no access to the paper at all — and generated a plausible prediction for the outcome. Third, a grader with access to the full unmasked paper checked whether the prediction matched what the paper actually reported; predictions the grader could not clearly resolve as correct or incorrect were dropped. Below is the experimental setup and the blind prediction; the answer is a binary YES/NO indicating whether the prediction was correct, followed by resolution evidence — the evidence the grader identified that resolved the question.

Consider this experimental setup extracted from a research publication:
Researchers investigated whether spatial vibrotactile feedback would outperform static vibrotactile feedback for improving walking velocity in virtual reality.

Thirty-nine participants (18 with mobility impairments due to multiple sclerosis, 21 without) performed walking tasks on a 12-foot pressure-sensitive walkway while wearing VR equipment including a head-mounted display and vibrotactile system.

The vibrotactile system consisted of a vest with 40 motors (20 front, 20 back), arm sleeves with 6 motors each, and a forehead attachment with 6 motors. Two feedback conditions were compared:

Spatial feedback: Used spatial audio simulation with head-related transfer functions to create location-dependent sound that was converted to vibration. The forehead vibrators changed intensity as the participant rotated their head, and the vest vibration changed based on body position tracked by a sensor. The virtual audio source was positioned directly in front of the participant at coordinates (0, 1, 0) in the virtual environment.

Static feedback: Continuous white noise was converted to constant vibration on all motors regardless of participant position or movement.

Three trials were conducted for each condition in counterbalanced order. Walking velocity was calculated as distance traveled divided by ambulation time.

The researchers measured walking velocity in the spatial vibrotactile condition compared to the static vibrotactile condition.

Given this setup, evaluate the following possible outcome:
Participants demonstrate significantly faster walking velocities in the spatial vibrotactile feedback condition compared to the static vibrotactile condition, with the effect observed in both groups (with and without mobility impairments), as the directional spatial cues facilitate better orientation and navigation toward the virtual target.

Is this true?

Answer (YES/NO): YES